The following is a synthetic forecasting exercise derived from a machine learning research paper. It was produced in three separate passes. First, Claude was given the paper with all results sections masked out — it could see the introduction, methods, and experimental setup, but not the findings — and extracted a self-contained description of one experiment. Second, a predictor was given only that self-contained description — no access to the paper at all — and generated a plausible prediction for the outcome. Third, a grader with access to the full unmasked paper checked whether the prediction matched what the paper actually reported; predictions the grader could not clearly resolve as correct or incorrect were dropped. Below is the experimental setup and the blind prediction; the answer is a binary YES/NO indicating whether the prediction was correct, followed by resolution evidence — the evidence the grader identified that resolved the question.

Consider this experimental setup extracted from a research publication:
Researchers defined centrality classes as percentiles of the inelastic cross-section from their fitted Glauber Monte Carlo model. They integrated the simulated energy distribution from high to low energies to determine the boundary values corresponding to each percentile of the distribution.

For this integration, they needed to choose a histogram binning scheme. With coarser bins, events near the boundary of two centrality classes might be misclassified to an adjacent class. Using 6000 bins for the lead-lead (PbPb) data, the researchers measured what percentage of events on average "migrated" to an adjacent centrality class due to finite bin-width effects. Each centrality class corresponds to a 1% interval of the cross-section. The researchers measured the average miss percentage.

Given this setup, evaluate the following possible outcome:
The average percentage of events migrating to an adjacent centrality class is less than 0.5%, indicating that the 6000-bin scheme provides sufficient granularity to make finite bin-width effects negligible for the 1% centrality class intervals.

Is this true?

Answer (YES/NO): YES